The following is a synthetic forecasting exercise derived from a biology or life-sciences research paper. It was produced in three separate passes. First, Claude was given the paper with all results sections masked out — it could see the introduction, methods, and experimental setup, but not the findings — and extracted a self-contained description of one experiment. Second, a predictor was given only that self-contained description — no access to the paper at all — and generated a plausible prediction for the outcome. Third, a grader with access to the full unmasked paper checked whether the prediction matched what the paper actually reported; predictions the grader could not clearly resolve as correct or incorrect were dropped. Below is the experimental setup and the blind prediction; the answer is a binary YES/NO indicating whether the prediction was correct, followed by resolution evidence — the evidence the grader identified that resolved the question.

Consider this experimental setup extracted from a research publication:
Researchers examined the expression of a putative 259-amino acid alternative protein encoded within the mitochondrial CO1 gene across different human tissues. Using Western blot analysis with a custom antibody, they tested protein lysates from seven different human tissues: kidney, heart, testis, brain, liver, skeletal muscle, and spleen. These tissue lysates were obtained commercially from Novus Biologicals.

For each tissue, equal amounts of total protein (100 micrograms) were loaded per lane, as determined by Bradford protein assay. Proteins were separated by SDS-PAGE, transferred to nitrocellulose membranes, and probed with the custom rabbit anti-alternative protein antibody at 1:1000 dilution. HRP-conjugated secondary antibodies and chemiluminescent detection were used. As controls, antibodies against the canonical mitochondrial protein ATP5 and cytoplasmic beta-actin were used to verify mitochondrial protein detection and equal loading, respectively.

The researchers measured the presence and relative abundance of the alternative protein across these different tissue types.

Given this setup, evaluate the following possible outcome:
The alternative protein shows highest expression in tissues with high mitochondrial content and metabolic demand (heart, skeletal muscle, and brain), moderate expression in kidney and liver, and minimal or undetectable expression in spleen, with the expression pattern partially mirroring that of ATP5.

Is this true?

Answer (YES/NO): NO